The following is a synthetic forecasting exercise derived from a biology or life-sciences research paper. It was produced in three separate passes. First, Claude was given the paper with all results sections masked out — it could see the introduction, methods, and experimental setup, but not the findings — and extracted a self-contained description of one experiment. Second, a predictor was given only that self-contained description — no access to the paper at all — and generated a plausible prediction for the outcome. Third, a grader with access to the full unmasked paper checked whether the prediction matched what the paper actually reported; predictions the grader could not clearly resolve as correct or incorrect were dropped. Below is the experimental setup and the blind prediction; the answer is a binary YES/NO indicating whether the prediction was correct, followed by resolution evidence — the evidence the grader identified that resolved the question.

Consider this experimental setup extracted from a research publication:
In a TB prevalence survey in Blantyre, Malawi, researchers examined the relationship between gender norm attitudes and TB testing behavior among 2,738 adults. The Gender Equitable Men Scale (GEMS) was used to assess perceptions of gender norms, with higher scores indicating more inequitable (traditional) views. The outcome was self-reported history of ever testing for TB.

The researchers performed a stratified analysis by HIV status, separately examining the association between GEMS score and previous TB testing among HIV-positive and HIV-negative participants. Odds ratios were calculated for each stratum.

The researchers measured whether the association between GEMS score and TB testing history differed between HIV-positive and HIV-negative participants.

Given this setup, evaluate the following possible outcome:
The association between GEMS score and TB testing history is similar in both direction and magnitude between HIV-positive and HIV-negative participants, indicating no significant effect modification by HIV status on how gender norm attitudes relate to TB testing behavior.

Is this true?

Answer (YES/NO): NO